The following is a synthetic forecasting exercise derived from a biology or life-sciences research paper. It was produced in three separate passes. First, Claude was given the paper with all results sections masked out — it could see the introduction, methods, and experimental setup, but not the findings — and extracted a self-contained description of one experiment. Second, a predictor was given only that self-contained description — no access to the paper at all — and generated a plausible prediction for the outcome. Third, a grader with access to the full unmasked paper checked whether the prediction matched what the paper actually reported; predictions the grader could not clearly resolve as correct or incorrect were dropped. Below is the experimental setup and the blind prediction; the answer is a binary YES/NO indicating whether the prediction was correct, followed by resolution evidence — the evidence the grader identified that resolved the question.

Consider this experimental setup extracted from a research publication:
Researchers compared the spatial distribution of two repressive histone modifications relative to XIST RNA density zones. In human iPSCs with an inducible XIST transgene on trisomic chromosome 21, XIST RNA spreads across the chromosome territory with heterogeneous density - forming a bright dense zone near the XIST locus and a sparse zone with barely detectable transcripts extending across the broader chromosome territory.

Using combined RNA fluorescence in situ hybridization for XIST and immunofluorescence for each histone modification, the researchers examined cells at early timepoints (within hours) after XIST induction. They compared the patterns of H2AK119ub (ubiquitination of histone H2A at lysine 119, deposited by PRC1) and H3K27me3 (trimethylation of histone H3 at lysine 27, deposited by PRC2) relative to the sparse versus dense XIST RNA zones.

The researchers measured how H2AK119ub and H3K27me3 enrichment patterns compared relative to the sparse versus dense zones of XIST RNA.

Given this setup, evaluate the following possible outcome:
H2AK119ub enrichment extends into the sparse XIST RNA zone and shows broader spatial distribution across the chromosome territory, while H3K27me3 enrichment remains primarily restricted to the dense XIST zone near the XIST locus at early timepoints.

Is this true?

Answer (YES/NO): YES